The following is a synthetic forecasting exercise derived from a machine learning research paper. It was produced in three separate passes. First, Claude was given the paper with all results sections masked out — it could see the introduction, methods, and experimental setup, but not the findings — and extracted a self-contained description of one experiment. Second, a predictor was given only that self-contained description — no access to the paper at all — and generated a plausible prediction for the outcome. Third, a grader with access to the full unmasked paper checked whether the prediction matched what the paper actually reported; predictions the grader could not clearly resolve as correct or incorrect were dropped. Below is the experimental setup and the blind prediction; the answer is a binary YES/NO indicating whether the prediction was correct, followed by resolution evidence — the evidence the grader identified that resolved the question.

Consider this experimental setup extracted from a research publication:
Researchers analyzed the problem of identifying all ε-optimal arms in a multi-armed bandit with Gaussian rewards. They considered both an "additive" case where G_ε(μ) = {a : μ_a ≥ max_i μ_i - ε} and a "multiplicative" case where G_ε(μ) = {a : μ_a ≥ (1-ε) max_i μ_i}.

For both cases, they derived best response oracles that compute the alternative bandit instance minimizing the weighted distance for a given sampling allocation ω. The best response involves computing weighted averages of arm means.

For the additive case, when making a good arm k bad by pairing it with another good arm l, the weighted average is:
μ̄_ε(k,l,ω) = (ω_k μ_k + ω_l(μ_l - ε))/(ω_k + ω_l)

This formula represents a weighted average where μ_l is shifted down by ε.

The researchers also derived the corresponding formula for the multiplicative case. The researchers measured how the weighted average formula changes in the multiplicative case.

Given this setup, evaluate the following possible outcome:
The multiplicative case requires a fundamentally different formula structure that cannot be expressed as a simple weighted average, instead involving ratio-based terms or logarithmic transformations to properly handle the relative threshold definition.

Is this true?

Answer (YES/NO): NO